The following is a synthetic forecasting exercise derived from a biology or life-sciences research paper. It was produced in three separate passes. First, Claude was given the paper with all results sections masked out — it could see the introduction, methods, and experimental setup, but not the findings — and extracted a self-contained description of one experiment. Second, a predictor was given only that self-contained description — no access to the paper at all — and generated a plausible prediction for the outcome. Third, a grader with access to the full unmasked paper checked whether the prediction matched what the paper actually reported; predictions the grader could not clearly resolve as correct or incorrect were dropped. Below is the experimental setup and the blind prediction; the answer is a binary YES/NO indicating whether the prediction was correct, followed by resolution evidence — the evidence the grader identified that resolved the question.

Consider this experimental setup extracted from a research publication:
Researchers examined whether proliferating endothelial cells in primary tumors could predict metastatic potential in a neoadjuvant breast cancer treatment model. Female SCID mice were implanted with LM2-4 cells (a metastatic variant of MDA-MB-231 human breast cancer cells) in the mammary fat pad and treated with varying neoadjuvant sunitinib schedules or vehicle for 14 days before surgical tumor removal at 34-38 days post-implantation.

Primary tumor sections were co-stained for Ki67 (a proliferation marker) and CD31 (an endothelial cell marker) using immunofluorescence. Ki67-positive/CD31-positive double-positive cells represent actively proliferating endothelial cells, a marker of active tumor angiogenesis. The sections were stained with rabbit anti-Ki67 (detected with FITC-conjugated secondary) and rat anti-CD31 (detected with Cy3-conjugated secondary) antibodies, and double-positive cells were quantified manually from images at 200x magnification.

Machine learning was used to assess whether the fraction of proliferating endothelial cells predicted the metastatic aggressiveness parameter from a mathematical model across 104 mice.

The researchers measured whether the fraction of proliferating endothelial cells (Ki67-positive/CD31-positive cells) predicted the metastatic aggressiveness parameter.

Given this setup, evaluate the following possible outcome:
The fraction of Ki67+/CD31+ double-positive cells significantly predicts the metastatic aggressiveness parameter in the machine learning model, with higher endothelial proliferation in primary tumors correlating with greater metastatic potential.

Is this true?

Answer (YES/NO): NO